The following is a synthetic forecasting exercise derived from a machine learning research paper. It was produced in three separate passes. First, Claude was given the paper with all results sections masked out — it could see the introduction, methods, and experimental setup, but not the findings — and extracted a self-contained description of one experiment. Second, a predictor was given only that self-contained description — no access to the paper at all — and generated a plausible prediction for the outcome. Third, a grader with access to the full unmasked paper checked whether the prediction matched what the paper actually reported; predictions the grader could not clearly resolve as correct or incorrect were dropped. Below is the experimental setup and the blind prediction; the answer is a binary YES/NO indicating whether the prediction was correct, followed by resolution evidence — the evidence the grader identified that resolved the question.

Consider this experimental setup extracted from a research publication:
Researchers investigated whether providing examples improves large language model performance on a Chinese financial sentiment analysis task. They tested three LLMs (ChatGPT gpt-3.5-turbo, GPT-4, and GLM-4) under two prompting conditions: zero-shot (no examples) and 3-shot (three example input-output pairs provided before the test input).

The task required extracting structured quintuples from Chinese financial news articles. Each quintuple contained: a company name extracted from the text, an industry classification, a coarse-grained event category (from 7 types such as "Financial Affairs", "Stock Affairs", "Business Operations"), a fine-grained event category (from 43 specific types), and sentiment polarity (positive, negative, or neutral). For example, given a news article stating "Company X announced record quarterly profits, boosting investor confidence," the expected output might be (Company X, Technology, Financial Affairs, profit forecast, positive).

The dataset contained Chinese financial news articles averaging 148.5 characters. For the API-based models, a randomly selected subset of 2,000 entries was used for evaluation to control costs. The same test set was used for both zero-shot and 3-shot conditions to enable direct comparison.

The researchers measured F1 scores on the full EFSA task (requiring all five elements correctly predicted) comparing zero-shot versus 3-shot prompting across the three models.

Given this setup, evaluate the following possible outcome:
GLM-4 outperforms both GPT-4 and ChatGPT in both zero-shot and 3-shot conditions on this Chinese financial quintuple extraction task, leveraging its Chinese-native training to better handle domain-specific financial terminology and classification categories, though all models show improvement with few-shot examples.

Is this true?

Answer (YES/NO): YES